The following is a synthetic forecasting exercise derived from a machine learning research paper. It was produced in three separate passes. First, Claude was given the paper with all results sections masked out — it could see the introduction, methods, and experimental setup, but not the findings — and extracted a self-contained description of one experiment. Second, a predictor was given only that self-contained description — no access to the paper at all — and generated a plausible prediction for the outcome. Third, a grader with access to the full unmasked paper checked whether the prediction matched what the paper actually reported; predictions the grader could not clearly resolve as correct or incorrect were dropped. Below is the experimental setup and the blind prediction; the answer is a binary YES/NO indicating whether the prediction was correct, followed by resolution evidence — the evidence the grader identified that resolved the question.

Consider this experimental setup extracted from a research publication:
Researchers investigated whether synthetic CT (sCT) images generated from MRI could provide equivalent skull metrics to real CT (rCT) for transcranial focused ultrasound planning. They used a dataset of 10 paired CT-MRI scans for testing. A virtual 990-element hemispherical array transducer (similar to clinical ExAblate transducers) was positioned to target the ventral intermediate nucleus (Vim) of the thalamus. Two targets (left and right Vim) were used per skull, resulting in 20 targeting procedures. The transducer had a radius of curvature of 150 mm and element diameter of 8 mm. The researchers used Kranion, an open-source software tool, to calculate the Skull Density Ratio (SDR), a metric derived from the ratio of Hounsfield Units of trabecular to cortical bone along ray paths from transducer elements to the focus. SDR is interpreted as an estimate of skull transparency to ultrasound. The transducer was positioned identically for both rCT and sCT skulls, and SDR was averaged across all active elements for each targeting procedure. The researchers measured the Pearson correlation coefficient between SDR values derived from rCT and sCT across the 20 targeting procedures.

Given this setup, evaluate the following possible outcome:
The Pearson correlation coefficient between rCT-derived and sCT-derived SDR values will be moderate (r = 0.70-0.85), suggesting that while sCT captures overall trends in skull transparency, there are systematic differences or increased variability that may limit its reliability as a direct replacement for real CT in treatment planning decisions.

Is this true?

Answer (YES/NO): NO